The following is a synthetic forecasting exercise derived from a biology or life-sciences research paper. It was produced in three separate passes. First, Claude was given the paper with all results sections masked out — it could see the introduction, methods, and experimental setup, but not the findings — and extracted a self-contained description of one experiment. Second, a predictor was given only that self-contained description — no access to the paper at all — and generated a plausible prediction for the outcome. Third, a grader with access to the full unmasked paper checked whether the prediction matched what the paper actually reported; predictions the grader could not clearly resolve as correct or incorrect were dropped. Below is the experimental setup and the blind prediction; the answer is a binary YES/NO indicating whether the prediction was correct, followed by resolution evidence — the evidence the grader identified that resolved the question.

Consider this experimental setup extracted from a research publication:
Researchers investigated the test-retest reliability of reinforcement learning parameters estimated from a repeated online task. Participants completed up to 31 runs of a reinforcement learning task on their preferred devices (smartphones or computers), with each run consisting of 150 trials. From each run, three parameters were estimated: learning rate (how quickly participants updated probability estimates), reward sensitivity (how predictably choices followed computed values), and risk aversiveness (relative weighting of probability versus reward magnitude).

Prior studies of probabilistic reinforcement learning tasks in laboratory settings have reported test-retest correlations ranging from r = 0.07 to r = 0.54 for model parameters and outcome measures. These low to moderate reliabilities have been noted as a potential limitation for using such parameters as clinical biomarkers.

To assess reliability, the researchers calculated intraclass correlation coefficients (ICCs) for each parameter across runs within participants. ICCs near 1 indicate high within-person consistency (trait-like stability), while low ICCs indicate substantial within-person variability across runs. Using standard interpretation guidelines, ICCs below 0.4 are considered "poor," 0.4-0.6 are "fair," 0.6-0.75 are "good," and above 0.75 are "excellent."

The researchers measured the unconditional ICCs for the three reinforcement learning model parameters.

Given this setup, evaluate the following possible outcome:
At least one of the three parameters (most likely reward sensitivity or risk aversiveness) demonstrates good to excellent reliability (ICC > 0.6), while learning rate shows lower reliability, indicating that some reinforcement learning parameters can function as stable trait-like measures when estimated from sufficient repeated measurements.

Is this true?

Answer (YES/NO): NO